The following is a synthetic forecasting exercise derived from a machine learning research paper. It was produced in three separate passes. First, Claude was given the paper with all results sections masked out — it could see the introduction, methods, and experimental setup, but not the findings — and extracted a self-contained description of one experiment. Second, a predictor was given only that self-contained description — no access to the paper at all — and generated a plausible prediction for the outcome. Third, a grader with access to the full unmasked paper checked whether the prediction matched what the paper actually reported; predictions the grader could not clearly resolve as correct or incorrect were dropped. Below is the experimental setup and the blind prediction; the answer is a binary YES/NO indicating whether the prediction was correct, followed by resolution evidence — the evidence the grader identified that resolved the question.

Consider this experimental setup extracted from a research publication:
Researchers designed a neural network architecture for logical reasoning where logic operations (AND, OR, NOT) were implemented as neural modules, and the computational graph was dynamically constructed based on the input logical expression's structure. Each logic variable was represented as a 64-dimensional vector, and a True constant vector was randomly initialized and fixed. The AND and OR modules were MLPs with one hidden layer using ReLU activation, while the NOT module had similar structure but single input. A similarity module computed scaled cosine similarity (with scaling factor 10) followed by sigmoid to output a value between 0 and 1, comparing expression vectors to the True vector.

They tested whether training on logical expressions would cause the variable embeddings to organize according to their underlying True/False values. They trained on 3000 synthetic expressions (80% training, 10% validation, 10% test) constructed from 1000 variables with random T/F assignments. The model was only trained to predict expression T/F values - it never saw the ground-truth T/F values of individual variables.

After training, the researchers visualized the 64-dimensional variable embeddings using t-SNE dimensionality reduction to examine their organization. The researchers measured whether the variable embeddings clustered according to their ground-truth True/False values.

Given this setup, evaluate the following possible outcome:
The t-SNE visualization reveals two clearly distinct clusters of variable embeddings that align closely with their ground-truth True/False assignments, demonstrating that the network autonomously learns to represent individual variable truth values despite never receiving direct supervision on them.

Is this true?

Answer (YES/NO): YES